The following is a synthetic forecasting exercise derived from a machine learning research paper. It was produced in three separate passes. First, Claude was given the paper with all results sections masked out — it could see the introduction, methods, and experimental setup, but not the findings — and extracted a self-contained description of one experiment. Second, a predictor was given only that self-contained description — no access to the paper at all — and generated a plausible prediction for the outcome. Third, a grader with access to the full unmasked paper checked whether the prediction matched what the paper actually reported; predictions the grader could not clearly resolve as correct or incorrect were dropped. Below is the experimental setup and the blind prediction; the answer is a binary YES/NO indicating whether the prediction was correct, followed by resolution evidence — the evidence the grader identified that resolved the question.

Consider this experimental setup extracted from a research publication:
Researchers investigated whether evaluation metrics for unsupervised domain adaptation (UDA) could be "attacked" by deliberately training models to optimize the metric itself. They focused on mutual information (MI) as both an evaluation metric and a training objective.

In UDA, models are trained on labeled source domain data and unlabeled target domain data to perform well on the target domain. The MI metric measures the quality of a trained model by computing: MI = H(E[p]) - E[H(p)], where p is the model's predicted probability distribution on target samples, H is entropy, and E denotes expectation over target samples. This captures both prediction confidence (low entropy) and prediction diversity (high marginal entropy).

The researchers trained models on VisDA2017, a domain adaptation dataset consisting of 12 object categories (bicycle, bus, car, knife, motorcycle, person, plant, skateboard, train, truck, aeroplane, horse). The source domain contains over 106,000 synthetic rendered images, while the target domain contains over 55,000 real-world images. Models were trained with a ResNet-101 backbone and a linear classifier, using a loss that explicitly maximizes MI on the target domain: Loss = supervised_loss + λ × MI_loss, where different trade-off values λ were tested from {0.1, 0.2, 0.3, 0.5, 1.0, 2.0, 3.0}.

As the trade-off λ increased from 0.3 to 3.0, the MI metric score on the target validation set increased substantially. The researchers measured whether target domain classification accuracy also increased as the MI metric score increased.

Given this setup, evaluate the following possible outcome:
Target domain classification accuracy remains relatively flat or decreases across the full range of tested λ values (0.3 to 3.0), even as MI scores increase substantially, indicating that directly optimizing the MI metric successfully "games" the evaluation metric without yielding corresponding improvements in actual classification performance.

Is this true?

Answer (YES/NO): YES